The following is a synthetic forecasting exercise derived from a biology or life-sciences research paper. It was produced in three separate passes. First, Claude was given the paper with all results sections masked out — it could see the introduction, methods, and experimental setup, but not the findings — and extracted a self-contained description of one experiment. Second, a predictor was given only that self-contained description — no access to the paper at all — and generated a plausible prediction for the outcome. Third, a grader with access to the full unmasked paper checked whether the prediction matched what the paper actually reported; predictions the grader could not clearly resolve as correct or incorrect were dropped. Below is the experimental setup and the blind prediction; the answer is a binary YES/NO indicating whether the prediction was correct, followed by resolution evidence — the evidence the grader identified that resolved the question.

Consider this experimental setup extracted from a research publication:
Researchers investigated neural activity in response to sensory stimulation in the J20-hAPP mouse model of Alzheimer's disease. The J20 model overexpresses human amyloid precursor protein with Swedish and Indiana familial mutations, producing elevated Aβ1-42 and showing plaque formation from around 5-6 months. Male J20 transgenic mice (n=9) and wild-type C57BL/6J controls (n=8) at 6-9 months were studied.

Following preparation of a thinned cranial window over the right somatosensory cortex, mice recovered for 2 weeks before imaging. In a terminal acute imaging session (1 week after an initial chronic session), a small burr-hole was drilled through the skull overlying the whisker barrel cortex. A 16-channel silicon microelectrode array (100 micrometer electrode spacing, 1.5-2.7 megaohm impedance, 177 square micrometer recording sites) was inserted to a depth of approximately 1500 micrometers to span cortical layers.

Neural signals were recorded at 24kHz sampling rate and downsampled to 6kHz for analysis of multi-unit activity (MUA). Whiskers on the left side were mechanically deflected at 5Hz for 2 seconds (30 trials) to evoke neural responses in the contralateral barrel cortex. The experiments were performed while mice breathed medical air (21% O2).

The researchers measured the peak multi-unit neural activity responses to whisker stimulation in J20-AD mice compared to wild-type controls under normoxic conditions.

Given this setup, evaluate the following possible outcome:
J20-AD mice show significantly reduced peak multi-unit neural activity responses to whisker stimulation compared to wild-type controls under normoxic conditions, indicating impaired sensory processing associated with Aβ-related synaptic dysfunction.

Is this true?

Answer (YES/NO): NO